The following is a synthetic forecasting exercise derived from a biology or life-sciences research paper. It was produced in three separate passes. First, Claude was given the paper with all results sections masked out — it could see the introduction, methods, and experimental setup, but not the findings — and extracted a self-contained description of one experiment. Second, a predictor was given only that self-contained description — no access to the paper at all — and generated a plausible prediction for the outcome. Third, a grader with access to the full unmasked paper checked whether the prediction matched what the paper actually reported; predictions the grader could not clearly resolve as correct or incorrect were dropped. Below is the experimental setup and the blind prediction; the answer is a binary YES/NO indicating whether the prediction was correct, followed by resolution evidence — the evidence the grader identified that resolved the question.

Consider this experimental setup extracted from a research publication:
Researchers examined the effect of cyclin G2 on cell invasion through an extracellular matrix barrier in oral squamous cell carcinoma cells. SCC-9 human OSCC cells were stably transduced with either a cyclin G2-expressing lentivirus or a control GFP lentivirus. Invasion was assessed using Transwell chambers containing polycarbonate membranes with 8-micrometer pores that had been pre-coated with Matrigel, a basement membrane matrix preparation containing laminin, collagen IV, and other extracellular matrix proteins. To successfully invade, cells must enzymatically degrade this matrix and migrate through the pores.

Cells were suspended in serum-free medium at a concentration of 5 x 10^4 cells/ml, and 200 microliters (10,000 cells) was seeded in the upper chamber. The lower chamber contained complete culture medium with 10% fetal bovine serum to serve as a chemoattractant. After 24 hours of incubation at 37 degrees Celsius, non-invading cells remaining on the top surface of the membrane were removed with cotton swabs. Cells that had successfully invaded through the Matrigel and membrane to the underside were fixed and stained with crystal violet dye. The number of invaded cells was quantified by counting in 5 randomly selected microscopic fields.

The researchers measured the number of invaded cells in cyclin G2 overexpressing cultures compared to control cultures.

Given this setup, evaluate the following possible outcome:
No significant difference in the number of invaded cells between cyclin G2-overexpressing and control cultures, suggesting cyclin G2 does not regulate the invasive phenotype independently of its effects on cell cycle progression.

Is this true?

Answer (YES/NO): NO